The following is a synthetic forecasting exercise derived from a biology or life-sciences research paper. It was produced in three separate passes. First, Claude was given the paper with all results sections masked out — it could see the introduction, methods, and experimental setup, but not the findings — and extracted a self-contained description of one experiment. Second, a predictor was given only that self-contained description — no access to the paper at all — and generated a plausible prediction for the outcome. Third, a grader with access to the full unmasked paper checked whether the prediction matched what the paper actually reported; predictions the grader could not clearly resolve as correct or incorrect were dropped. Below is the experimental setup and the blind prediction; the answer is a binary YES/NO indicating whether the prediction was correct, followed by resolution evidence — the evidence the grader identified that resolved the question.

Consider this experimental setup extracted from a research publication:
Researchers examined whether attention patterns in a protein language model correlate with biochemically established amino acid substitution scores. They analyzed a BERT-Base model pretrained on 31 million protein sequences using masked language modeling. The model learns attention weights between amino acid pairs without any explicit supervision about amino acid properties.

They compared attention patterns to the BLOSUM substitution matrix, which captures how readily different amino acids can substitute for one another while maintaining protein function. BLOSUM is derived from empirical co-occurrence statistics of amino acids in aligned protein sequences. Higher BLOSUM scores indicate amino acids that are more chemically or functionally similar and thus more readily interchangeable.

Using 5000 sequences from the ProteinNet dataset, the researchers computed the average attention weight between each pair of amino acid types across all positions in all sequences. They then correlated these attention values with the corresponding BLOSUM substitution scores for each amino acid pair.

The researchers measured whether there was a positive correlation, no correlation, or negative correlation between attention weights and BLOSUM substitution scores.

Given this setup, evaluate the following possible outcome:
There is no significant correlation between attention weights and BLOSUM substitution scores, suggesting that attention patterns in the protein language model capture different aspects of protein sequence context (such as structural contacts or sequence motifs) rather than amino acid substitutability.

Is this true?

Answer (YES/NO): NO